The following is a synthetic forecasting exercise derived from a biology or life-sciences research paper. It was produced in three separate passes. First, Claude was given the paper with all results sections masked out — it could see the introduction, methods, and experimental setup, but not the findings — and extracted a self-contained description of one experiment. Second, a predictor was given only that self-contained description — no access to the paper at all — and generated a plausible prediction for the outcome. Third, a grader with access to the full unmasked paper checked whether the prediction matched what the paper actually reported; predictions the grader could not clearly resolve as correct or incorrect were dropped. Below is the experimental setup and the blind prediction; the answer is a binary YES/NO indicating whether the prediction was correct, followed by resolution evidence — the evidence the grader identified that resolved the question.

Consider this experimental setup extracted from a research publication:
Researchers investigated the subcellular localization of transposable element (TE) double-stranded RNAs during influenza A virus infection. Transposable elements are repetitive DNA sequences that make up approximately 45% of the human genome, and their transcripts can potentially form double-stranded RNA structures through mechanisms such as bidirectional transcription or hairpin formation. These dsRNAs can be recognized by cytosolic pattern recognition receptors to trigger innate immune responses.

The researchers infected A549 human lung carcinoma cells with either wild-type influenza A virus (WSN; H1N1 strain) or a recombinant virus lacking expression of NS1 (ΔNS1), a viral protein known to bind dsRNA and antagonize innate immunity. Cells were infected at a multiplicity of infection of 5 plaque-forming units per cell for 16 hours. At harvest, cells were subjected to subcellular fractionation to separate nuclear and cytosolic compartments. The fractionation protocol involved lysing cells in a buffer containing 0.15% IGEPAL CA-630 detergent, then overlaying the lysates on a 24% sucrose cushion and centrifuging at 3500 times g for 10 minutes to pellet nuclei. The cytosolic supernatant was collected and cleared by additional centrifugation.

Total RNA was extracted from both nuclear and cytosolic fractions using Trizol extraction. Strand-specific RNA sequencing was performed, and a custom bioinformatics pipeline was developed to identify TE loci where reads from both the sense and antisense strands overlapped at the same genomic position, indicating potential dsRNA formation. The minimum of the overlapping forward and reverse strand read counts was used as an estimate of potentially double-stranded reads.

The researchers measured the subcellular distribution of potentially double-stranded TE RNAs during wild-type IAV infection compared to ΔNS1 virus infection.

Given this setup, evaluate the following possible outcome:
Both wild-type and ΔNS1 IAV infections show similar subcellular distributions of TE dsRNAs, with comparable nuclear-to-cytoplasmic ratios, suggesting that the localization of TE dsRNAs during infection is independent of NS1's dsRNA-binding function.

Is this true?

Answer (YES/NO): NO